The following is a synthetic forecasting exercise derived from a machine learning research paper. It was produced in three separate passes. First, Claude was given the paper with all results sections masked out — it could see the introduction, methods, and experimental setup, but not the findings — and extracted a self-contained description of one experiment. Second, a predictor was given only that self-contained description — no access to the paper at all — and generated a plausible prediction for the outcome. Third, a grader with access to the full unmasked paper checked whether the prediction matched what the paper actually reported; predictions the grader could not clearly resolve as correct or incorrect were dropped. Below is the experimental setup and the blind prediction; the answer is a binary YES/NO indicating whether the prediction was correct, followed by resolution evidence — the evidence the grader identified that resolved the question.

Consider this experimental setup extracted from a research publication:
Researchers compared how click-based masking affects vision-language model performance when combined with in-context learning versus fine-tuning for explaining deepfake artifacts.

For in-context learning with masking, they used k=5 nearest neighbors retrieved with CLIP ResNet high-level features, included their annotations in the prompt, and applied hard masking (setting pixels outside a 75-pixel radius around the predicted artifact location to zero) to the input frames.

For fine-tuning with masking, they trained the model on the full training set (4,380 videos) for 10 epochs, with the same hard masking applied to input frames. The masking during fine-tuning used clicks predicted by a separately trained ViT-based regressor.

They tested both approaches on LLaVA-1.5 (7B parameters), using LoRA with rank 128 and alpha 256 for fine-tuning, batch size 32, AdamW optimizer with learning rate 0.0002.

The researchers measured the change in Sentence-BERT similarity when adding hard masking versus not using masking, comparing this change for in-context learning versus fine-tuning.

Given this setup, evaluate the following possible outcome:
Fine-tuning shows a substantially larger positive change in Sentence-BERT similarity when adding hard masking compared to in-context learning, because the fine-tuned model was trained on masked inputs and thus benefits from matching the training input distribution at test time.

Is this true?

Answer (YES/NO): YES